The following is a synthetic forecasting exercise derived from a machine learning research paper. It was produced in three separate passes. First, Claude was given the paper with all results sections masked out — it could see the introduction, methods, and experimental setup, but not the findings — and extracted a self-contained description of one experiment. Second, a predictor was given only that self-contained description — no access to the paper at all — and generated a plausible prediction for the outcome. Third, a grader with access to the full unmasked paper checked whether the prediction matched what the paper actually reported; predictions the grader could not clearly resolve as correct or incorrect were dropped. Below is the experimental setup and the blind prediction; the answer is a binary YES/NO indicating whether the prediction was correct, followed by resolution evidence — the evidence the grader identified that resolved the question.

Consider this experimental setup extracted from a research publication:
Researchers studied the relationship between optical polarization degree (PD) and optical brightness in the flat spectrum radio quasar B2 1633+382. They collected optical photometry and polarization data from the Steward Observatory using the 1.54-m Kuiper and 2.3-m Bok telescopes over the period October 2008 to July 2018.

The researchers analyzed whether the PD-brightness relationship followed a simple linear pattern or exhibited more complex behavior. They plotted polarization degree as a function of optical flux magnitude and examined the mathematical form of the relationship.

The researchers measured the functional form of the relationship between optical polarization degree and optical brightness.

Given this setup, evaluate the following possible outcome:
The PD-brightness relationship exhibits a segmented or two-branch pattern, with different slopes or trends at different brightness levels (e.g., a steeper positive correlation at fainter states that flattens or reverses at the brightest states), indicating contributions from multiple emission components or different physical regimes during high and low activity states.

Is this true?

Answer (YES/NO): NO